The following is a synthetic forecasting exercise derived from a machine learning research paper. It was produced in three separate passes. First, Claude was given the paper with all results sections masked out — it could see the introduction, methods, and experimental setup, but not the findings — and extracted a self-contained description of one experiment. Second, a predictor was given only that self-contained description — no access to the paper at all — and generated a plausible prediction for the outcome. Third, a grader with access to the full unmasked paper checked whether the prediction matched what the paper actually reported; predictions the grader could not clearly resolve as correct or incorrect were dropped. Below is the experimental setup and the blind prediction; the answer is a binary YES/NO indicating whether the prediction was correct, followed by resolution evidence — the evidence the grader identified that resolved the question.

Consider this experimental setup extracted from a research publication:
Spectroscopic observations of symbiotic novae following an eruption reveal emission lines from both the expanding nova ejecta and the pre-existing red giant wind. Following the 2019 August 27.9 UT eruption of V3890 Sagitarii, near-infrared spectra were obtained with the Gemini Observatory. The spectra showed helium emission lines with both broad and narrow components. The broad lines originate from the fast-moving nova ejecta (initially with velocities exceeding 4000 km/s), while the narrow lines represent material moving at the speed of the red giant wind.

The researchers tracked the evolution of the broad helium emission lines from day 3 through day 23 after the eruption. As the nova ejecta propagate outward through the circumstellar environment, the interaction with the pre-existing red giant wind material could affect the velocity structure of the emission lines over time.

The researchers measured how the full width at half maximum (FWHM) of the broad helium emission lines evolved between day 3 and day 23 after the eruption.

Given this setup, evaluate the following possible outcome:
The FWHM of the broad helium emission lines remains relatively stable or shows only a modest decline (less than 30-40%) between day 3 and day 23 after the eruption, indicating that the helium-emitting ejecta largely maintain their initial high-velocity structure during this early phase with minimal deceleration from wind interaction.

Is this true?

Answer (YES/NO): NO